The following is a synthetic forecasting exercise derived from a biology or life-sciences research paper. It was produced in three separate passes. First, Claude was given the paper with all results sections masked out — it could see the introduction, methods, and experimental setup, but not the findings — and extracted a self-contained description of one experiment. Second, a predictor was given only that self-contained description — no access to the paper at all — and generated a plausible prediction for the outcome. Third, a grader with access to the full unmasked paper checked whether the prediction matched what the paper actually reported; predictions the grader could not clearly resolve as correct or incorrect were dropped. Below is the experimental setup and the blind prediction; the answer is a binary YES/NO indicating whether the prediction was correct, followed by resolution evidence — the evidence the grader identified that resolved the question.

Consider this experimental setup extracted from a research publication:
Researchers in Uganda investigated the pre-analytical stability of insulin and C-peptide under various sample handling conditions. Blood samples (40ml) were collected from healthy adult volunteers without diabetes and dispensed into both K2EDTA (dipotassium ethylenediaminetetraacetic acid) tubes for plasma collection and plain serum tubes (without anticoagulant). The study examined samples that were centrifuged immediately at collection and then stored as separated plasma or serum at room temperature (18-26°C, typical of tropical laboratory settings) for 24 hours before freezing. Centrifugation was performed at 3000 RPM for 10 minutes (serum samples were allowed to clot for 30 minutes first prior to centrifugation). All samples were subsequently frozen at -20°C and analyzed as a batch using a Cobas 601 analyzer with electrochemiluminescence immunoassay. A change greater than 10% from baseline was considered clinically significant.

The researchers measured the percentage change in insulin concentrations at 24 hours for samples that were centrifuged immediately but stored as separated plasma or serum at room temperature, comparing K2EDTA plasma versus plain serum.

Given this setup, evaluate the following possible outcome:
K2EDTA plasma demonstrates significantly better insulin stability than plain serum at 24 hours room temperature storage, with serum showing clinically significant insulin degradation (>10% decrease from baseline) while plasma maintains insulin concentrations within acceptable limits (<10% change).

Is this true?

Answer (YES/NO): YES